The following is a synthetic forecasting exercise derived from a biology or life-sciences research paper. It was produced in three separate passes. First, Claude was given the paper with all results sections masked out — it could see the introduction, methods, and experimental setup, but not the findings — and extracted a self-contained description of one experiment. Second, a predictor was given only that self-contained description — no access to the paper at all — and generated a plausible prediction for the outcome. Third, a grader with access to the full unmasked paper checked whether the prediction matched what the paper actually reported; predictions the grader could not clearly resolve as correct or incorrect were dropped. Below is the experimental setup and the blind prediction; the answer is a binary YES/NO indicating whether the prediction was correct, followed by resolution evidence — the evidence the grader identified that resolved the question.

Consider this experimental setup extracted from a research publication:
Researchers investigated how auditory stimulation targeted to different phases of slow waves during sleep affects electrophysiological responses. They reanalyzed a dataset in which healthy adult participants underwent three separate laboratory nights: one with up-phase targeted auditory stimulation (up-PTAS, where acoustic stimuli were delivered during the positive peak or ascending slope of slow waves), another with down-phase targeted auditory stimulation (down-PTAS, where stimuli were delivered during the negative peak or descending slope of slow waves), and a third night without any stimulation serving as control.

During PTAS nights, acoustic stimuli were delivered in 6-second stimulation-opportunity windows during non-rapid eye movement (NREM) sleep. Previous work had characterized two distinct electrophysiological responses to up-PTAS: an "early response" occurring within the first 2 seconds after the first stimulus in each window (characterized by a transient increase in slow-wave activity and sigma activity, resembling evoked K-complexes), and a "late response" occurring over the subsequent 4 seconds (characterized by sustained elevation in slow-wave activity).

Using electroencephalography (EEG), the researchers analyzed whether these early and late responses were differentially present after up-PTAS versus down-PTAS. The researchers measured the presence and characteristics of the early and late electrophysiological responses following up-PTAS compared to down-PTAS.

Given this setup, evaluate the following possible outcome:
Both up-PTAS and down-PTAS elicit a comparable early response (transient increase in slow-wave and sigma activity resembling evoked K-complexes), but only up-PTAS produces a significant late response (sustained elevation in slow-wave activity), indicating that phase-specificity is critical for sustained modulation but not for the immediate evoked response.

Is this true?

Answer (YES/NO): YES